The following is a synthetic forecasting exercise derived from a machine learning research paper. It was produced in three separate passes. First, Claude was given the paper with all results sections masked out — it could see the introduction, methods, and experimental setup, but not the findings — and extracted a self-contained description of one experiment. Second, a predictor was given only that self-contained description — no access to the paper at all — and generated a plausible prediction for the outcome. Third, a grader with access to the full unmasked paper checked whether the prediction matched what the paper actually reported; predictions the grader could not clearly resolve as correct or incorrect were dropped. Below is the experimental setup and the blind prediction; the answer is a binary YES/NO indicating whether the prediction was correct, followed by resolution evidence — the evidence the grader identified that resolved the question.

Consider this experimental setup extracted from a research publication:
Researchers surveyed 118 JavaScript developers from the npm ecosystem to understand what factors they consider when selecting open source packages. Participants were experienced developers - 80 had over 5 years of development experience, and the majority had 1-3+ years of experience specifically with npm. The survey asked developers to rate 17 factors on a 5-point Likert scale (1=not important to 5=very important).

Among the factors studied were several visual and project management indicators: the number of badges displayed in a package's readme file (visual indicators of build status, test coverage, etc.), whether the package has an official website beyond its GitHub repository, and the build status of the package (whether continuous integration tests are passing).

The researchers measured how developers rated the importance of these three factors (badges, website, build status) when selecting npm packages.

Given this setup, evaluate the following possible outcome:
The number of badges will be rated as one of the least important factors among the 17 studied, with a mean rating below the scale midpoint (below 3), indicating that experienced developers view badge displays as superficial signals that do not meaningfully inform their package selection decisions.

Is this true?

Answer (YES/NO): YES